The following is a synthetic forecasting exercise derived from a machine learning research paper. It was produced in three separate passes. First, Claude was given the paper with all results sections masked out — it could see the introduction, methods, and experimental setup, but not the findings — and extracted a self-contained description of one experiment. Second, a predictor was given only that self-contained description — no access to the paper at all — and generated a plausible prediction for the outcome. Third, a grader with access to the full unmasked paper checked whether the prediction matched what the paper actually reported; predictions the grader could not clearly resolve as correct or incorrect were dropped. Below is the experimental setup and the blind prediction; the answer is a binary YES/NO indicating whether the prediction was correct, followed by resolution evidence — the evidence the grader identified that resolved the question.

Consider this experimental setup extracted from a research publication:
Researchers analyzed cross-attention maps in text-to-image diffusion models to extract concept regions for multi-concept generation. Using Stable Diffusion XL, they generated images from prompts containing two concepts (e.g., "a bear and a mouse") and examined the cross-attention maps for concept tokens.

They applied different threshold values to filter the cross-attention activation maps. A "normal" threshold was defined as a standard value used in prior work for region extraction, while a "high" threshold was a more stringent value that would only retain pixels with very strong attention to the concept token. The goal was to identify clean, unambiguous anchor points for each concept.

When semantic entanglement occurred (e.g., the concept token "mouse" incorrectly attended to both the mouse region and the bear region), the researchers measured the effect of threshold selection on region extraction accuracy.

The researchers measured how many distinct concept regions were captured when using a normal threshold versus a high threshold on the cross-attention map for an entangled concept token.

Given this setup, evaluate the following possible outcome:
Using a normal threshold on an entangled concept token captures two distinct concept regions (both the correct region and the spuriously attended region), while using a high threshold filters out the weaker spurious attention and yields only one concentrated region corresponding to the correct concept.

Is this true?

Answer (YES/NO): YES